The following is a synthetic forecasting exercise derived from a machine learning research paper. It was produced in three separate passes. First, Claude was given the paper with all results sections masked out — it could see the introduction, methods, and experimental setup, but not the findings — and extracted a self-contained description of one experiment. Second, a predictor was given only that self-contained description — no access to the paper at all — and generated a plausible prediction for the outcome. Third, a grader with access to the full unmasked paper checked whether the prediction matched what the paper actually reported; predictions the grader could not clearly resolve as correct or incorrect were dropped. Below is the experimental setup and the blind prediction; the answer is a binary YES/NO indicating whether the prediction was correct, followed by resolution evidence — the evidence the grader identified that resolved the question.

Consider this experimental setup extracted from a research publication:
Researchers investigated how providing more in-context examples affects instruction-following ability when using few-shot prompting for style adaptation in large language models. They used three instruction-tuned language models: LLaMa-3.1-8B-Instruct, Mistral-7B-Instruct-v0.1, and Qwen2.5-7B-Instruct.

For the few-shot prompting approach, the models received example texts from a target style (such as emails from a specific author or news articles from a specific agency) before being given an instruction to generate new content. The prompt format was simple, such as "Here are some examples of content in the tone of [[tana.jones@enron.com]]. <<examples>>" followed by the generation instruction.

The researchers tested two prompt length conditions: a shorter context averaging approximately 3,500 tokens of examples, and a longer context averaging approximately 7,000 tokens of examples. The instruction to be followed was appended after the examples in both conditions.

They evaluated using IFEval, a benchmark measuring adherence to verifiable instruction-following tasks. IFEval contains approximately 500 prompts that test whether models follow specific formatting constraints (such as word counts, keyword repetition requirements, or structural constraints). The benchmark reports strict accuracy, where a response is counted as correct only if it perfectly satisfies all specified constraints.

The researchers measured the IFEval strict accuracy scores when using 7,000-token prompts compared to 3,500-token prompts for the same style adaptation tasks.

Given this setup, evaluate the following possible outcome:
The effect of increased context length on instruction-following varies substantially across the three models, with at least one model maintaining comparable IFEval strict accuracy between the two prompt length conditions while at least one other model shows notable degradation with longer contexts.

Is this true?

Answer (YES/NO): NO